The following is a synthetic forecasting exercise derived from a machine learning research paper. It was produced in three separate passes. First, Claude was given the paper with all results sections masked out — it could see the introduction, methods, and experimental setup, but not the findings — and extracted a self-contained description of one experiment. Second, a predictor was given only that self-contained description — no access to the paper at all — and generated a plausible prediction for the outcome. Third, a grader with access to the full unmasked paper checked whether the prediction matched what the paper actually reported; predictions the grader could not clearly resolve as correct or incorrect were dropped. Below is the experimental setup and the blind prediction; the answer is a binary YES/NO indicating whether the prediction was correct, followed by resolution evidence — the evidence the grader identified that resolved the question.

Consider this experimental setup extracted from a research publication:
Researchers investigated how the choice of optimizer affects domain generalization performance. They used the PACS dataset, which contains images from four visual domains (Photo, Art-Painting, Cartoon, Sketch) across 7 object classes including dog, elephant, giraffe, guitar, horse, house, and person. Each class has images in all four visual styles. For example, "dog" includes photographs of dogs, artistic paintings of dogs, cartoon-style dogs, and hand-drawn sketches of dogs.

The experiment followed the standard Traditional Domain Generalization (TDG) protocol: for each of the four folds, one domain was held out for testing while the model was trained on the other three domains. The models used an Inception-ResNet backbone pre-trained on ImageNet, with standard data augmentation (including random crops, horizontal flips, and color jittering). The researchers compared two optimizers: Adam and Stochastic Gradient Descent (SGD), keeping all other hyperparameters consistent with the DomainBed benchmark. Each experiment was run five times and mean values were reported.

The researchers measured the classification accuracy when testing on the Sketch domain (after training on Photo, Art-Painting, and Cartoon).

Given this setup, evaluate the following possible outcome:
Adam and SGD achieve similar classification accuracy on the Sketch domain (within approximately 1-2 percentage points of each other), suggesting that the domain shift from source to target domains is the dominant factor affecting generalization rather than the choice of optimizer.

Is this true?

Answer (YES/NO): NO